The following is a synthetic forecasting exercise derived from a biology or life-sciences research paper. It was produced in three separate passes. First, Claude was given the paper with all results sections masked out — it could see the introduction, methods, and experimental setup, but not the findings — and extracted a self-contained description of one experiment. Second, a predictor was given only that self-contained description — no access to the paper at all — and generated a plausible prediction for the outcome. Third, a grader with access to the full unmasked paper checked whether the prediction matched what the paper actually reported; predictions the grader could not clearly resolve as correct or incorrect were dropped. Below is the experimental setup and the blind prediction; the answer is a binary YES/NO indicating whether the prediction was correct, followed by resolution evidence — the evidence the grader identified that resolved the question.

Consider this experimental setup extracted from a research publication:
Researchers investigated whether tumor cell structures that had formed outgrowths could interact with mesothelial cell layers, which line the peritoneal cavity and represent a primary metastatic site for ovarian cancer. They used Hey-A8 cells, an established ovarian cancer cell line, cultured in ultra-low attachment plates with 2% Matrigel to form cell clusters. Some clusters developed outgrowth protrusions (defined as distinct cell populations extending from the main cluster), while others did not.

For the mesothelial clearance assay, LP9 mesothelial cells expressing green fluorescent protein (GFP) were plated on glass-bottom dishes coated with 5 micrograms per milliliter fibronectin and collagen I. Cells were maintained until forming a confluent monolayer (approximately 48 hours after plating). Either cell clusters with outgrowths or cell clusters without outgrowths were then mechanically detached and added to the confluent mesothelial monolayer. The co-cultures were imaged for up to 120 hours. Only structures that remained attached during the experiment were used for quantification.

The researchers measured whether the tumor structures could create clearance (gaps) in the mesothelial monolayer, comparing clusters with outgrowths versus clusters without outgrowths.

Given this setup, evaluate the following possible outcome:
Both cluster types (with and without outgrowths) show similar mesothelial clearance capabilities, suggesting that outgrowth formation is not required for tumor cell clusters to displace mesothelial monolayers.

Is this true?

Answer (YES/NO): NO